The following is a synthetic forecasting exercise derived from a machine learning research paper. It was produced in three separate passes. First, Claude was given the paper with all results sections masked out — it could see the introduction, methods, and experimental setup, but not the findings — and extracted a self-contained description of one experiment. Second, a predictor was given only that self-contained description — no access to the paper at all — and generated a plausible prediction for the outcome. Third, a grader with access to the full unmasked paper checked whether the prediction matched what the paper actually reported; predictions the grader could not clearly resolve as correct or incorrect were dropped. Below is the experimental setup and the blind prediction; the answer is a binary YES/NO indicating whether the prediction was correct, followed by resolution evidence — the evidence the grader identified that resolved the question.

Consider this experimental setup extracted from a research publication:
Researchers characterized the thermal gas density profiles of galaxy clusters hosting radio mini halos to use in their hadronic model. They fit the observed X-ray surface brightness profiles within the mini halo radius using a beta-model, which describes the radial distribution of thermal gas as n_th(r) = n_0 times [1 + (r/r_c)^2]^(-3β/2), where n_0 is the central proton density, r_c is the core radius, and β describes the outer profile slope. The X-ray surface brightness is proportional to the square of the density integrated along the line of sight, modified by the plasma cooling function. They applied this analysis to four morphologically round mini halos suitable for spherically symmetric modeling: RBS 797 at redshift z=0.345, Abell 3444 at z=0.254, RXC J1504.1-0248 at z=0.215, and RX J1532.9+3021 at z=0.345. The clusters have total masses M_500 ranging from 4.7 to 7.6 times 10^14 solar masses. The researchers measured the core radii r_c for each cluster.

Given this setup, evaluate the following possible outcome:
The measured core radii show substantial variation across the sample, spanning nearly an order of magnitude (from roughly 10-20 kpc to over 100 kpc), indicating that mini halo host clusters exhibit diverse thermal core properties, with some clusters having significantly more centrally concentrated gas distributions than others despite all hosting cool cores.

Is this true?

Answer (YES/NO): NO